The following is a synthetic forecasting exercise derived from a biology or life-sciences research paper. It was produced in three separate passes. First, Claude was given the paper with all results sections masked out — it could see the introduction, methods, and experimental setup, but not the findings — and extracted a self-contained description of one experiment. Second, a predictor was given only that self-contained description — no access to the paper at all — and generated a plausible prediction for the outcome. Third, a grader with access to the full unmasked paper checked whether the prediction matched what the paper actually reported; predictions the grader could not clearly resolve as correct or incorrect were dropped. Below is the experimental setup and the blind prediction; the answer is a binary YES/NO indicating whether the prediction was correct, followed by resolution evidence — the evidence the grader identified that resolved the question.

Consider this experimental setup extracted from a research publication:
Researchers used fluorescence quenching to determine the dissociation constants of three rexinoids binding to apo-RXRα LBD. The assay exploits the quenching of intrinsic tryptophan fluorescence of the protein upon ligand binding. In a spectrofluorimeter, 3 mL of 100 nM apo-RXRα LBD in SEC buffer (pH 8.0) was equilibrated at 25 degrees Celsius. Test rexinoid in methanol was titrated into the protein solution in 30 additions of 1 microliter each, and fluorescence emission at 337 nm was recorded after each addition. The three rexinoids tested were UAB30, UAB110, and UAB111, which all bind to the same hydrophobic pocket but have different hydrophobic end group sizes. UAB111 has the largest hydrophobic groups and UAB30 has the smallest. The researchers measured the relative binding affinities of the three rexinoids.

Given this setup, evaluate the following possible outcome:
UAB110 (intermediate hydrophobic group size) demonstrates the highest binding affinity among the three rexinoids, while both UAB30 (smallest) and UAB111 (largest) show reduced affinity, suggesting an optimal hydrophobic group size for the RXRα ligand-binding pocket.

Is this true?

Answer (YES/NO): NO